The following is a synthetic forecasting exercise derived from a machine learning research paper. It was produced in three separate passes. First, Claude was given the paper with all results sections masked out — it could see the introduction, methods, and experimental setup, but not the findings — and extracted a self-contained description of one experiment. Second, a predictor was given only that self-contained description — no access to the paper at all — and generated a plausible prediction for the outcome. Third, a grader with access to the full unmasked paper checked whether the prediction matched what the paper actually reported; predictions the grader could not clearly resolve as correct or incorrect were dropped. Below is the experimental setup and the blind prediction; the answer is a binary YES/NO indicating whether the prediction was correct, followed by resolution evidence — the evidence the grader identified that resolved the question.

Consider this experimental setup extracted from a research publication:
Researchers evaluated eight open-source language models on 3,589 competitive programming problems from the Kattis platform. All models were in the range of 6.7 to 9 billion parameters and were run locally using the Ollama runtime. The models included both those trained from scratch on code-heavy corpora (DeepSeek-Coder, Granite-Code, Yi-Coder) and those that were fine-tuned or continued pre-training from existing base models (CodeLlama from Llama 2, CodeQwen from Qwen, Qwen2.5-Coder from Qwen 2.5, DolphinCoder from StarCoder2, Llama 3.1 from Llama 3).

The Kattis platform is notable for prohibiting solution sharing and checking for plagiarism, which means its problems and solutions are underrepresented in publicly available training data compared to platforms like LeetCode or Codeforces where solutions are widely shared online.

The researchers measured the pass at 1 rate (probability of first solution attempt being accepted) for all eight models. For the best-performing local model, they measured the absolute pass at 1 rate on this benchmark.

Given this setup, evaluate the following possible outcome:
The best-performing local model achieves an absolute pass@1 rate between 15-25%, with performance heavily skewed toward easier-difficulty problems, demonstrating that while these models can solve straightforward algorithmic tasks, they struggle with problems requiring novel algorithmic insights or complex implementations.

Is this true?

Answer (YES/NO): NO